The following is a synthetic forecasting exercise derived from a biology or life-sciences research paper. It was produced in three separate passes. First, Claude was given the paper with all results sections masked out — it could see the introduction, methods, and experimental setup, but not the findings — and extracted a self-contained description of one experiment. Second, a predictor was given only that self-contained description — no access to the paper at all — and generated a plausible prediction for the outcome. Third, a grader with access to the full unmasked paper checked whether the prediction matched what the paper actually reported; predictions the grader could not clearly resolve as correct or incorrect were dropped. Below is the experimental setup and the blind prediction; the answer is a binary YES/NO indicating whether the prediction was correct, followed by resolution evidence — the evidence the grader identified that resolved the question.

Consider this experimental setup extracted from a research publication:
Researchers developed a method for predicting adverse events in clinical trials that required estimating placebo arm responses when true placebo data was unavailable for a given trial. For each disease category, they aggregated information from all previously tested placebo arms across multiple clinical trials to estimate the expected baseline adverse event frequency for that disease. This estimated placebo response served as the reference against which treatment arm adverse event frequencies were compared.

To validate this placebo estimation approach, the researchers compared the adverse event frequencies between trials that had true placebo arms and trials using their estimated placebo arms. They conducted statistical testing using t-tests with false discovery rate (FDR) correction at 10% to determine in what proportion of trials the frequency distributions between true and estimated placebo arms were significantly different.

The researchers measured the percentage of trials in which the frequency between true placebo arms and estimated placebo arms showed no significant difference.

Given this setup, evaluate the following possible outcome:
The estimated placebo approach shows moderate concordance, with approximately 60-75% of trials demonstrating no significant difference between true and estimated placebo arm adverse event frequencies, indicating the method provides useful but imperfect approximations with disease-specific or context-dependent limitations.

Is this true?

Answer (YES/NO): NO